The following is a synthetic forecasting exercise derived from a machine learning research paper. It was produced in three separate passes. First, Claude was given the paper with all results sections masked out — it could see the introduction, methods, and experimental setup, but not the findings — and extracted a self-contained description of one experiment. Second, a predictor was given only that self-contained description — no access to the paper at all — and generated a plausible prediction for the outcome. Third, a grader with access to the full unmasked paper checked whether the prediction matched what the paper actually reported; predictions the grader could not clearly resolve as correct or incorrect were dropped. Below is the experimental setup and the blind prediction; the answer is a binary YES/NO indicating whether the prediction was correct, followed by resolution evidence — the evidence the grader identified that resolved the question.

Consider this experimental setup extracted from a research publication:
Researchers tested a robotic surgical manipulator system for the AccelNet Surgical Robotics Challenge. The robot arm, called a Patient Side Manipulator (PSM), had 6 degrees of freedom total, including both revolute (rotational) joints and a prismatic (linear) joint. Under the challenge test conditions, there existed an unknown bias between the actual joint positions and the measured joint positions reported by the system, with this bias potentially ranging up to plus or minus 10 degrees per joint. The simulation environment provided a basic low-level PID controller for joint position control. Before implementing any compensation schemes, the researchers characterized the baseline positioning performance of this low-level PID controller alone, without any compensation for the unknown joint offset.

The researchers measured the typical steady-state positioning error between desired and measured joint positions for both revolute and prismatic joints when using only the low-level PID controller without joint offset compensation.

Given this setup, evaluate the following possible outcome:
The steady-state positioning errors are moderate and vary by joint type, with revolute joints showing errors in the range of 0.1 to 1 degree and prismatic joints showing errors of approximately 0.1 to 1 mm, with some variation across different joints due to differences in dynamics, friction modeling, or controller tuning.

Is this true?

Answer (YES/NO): NO